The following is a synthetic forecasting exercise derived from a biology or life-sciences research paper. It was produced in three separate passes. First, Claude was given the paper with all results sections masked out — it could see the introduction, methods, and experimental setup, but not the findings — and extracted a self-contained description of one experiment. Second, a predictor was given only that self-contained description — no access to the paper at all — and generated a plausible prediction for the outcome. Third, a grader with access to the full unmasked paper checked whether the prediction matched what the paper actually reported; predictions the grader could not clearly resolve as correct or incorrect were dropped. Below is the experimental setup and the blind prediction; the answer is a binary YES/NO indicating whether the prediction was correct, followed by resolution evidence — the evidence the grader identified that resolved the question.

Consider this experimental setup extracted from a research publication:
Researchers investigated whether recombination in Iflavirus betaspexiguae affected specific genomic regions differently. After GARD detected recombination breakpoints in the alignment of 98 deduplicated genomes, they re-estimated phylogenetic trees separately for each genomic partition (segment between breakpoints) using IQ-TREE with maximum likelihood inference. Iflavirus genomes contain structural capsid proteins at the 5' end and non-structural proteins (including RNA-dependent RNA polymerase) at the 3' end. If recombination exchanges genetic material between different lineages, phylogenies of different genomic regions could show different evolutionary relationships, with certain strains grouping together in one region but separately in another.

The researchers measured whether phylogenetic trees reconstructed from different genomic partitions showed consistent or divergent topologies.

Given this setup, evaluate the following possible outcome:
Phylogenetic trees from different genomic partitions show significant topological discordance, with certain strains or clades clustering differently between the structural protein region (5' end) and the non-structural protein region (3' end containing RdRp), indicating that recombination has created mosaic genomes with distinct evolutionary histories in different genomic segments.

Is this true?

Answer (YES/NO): YES